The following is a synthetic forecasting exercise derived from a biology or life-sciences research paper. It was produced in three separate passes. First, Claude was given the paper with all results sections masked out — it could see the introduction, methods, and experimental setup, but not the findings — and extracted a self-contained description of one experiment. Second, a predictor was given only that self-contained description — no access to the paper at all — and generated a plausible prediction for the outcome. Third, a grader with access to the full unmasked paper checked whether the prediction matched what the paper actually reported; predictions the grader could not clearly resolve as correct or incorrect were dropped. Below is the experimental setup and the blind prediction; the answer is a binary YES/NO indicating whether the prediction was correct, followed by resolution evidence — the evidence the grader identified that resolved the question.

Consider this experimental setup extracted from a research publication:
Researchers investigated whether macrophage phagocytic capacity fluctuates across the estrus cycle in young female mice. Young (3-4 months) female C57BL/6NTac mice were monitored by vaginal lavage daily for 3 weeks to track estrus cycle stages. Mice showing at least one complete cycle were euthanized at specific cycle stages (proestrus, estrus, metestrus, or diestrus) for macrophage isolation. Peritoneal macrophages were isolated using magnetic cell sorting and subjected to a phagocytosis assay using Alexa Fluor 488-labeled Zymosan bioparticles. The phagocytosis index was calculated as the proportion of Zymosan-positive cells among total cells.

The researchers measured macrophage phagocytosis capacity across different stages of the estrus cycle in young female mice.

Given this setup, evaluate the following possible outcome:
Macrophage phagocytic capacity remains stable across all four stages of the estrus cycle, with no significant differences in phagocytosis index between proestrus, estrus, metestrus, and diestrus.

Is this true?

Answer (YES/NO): NO